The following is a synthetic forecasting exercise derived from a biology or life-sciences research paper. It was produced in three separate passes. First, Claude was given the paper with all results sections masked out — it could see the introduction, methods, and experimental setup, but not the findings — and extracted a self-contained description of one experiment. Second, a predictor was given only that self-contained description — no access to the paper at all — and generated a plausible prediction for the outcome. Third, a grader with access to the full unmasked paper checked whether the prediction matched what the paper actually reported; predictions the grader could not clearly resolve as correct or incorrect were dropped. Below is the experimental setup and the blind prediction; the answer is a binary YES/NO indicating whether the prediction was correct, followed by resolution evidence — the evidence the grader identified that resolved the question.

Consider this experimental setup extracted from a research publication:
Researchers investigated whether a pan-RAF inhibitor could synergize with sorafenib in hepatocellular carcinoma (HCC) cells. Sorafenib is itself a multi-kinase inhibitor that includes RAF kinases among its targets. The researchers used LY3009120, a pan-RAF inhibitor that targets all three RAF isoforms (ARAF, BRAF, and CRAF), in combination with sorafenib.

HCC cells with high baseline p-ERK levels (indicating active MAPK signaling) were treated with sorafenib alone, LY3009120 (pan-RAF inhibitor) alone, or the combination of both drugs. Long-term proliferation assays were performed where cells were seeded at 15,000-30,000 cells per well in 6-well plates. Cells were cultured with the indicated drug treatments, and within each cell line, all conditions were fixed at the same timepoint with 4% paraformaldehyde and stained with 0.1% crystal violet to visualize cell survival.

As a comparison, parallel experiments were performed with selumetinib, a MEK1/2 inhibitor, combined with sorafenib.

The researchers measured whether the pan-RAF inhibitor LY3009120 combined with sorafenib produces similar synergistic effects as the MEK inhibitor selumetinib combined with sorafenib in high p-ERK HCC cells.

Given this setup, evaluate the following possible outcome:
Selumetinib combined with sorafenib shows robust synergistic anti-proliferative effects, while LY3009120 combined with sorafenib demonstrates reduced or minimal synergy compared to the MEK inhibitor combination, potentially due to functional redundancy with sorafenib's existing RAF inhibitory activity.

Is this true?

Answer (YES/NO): YES